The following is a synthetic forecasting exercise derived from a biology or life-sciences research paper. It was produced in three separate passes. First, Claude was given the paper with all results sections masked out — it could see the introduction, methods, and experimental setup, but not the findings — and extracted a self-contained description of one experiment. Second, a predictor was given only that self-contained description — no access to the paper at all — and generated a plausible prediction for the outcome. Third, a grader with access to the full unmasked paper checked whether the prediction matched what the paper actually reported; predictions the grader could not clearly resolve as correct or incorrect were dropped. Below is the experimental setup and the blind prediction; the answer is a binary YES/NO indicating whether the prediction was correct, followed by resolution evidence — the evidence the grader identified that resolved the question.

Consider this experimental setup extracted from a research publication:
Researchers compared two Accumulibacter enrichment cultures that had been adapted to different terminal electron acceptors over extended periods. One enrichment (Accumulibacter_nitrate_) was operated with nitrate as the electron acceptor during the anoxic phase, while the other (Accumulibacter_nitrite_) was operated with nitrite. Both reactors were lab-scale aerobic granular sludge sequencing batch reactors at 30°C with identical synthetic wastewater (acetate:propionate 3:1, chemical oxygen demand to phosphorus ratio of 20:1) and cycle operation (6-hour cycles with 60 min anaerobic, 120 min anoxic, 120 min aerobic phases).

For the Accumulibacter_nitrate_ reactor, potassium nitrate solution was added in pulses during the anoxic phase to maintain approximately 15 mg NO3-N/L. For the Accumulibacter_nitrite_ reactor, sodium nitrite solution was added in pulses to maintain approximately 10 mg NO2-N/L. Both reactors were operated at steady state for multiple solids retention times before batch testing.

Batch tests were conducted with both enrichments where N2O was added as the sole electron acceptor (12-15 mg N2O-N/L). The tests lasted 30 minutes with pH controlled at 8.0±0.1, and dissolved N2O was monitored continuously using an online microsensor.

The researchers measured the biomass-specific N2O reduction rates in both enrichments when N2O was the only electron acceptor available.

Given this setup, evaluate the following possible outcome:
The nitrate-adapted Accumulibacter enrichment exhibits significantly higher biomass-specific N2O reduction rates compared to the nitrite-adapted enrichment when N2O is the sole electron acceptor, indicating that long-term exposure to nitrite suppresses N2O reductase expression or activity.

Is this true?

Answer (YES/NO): NO